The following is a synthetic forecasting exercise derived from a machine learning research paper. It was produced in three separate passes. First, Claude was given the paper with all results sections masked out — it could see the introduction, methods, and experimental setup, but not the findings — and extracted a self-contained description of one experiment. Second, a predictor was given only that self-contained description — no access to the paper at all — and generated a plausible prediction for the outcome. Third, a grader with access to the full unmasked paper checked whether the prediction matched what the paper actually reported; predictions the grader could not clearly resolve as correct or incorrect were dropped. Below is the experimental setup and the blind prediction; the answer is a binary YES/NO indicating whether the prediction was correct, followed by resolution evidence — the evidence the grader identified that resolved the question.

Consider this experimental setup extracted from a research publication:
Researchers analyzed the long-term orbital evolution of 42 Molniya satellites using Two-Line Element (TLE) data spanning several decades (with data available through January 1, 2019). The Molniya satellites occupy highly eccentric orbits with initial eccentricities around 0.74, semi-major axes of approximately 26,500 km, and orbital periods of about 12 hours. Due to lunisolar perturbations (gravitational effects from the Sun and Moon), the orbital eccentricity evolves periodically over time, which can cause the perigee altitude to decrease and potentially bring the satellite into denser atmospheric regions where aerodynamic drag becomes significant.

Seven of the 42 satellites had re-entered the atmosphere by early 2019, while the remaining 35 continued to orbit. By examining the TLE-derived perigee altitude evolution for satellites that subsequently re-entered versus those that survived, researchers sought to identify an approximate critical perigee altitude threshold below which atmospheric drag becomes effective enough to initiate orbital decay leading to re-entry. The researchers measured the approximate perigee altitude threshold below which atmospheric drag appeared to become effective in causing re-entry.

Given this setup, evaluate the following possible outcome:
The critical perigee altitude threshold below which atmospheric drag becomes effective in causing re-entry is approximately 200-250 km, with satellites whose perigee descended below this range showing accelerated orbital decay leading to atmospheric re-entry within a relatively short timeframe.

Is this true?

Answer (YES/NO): YES